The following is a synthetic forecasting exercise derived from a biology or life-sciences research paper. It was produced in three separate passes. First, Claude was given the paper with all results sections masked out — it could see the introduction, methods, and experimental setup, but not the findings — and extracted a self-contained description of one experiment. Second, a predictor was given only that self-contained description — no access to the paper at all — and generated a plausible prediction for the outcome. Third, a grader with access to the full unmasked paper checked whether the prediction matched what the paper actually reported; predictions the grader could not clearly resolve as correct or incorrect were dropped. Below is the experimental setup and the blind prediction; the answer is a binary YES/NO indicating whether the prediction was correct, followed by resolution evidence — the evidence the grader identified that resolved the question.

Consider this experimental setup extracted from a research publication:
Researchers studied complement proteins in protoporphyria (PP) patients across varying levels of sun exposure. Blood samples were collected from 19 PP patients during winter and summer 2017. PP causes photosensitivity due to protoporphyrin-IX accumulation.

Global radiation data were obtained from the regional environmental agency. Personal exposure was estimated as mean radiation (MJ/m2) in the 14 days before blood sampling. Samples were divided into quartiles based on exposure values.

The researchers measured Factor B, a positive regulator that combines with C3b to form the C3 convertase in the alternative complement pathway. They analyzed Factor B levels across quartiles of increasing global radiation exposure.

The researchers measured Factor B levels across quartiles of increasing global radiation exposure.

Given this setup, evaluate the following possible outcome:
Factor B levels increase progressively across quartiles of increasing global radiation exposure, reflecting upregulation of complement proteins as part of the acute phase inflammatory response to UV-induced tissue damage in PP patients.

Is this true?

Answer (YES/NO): YES